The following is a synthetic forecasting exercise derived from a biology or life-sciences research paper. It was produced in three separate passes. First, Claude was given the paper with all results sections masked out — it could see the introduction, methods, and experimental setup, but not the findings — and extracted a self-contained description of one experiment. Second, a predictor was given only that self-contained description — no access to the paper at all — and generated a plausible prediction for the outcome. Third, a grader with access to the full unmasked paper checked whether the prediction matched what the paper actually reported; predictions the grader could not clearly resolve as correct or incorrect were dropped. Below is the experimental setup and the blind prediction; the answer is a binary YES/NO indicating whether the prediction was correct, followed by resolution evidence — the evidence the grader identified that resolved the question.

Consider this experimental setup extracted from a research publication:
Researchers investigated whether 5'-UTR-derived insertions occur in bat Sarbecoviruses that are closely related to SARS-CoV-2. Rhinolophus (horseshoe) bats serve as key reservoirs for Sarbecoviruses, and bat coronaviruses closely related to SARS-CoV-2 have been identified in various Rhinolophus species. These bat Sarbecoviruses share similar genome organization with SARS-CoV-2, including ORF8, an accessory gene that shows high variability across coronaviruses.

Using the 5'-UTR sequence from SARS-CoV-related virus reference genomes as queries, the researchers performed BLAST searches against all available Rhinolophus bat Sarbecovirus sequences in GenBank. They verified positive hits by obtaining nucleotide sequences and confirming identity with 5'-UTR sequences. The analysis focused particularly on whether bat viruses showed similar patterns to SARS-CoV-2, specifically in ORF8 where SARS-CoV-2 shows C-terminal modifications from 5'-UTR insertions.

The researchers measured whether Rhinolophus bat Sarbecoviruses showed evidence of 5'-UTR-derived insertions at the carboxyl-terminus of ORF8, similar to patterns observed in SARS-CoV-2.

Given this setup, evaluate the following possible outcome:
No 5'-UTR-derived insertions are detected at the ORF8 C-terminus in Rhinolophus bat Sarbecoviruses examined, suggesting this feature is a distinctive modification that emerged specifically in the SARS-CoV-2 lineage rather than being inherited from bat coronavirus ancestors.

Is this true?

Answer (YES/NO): NO